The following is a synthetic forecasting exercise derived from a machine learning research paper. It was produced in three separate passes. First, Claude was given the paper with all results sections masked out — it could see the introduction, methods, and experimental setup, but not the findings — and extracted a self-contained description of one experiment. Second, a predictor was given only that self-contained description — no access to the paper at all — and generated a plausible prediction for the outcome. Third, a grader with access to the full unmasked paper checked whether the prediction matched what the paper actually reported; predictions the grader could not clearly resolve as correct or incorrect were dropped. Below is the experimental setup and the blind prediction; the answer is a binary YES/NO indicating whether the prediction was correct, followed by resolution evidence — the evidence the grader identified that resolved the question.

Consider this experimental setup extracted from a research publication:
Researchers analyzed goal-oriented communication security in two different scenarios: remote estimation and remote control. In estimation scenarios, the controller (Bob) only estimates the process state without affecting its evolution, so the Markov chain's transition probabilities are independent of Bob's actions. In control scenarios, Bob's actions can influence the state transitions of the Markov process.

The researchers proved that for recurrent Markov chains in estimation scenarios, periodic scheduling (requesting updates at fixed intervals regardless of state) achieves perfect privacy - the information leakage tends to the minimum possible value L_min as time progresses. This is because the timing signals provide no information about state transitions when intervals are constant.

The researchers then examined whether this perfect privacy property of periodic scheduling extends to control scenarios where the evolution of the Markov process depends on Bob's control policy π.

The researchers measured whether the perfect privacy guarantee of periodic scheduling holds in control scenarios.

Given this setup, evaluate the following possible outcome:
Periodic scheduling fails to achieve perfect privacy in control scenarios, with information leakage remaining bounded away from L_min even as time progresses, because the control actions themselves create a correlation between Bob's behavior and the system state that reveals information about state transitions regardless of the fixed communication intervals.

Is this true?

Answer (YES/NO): NO